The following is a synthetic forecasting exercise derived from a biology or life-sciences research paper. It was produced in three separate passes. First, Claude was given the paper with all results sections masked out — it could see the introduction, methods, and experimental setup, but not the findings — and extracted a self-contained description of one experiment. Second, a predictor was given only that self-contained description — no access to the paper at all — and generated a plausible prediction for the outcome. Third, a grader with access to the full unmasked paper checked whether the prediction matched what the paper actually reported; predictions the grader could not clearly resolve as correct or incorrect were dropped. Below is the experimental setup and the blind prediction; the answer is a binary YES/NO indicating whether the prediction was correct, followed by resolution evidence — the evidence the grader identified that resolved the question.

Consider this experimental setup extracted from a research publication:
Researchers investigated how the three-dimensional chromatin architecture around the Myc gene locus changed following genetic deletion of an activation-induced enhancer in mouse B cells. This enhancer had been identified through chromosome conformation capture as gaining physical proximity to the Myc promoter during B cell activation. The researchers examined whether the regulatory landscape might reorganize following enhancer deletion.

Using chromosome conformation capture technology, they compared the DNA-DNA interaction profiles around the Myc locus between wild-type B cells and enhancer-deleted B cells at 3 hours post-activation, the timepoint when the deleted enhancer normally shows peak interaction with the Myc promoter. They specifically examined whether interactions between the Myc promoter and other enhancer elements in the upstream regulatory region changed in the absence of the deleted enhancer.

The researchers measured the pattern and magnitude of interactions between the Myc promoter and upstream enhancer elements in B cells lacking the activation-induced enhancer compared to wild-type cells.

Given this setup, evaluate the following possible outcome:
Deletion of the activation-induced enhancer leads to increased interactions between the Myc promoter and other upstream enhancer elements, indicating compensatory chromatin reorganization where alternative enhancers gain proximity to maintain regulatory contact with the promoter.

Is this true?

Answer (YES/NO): YES